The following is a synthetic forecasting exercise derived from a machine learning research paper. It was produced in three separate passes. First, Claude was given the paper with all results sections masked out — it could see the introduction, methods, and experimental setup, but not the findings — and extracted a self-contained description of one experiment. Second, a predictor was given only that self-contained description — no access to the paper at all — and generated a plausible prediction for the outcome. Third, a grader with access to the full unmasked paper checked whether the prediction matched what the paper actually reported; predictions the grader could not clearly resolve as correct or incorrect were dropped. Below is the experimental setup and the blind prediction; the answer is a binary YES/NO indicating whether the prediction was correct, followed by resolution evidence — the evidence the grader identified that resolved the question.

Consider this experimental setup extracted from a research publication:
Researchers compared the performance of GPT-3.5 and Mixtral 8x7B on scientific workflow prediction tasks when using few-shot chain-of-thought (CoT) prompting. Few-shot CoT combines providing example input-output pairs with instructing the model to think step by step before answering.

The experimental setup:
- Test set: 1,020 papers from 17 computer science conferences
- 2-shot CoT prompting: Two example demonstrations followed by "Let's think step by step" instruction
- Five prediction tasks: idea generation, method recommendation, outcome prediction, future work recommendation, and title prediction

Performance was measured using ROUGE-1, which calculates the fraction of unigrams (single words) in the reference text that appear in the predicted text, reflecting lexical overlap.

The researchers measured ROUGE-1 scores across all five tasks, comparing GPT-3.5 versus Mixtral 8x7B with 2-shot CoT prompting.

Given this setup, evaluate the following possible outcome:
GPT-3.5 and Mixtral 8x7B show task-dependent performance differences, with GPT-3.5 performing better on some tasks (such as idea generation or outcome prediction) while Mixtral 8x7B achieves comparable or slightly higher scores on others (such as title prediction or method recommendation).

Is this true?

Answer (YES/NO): NO